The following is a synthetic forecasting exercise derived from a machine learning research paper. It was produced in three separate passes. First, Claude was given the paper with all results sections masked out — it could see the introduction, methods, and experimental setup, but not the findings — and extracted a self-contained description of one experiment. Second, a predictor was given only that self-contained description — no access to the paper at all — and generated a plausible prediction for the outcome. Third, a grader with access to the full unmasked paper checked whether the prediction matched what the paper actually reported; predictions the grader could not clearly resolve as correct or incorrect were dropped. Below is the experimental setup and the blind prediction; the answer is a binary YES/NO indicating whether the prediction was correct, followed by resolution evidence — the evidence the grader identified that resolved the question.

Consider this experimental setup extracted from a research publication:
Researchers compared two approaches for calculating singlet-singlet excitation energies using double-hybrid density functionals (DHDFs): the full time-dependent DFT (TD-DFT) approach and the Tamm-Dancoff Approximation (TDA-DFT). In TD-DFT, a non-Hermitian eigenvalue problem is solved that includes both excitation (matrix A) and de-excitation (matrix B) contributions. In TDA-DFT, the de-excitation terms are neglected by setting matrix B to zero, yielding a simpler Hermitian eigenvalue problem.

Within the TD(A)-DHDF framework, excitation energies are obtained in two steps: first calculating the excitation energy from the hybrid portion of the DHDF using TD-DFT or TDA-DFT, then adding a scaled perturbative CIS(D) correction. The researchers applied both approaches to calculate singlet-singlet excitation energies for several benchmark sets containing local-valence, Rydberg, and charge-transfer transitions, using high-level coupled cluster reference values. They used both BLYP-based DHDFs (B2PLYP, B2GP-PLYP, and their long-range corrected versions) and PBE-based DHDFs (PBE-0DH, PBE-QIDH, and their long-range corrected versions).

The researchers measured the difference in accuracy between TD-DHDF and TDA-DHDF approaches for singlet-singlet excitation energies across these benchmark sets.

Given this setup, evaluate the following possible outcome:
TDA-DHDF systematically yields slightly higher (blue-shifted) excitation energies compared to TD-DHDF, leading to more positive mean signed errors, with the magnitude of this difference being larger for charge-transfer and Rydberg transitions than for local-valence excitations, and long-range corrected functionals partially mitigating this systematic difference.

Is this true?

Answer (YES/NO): NO